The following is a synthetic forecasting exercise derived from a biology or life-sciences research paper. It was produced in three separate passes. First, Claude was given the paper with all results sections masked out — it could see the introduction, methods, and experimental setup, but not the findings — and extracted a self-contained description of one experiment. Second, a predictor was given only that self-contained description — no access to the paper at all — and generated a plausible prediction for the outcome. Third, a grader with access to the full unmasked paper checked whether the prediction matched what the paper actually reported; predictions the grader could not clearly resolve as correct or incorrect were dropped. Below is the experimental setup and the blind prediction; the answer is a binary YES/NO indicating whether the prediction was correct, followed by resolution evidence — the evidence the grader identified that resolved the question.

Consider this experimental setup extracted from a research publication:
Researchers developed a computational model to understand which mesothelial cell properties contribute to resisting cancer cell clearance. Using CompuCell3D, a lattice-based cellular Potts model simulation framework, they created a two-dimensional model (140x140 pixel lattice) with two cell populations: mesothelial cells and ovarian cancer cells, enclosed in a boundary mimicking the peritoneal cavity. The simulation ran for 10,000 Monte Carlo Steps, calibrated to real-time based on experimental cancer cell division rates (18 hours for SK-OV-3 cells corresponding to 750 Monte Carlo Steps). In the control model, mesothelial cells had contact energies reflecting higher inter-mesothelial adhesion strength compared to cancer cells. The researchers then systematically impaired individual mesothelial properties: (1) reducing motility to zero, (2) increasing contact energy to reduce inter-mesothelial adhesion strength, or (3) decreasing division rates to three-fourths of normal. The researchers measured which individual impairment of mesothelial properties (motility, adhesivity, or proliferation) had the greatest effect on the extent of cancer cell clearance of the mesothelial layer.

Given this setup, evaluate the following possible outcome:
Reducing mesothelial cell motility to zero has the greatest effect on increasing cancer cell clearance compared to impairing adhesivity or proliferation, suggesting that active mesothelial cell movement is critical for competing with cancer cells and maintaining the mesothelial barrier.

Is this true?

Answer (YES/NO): NO